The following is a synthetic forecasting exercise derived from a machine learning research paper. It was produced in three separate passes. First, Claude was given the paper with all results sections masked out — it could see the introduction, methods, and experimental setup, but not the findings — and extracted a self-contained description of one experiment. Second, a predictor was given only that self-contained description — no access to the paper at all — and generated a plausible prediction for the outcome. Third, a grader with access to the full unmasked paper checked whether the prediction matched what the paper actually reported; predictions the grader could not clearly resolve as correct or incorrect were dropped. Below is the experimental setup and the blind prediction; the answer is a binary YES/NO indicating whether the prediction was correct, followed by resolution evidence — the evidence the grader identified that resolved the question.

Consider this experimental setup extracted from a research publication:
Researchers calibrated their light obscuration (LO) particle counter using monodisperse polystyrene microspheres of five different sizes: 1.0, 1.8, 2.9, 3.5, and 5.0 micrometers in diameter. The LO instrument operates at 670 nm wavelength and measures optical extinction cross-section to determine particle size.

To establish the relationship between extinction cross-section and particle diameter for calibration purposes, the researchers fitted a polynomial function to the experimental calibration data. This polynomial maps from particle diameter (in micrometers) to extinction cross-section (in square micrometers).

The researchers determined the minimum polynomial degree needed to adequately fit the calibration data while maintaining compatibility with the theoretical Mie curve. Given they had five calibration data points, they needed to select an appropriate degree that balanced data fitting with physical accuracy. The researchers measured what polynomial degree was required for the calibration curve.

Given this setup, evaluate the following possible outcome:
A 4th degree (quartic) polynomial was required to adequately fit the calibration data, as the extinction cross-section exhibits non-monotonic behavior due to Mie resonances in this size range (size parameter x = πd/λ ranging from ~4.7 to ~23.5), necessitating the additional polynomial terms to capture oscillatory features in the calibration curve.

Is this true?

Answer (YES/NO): YES